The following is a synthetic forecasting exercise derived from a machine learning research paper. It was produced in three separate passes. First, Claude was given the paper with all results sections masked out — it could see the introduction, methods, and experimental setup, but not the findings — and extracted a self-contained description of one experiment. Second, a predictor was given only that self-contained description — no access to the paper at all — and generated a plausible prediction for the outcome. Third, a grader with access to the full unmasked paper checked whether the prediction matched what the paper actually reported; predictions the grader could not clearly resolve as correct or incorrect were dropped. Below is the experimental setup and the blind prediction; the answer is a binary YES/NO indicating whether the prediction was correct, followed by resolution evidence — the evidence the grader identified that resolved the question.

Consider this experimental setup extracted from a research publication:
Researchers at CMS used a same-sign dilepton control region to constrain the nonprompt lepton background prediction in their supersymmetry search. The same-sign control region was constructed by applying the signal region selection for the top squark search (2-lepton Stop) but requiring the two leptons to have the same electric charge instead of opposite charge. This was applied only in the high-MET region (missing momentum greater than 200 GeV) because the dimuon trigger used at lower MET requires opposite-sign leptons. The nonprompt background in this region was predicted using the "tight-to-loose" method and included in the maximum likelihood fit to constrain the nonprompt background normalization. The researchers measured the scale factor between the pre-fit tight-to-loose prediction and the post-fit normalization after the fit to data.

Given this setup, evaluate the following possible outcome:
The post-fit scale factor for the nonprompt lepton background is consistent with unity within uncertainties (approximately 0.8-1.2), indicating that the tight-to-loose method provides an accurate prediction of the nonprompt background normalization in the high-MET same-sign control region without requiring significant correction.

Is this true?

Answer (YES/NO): YES